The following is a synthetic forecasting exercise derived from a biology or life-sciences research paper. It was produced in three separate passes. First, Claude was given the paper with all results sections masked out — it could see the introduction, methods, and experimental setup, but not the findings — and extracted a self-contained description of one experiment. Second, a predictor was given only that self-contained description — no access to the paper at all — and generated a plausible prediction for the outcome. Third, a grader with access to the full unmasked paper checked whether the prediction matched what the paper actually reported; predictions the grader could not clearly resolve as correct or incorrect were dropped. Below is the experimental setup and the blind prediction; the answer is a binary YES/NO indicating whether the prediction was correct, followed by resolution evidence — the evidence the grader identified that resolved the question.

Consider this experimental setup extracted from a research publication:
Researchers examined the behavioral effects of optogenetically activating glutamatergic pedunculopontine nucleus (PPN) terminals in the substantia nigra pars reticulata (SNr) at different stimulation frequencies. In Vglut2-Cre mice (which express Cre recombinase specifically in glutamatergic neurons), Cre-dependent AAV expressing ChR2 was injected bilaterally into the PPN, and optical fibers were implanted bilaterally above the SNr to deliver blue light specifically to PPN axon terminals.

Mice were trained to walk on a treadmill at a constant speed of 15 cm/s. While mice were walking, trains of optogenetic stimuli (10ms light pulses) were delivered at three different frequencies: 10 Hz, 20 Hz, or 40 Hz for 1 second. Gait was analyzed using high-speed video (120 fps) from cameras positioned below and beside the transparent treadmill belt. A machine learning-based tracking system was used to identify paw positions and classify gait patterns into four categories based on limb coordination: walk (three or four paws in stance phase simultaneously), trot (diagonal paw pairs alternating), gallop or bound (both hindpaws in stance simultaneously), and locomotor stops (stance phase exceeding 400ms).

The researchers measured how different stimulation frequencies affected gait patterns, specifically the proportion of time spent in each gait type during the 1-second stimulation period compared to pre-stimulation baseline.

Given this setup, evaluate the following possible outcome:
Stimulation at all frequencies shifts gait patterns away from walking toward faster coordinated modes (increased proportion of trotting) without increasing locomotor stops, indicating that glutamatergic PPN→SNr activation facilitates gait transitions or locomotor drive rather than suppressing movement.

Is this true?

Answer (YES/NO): NO